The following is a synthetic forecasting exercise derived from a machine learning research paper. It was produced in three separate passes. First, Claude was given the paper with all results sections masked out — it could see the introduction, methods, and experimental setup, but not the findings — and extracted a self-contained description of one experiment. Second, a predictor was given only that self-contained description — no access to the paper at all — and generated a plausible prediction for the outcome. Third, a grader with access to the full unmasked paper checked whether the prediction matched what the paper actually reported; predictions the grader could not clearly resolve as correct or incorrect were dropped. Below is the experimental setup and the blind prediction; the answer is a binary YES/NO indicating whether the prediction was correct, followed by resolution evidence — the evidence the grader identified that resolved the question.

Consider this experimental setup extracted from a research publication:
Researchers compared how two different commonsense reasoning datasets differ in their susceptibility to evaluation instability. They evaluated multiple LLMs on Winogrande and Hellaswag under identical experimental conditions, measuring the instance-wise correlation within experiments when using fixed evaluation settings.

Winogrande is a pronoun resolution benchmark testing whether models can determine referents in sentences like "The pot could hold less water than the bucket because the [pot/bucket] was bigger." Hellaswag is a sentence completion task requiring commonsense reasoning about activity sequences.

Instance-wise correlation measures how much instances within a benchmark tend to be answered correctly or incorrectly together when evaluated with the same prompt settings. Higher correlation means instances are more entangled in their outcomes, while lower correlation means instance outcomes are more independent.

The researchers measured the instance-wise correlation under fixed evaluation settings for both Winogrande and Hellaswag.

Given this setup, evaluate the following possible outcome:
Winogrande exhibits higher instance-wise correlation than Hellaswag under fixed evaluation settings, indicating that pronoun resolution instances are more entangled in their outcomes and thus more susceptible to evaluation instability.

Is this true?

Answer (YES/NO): NO